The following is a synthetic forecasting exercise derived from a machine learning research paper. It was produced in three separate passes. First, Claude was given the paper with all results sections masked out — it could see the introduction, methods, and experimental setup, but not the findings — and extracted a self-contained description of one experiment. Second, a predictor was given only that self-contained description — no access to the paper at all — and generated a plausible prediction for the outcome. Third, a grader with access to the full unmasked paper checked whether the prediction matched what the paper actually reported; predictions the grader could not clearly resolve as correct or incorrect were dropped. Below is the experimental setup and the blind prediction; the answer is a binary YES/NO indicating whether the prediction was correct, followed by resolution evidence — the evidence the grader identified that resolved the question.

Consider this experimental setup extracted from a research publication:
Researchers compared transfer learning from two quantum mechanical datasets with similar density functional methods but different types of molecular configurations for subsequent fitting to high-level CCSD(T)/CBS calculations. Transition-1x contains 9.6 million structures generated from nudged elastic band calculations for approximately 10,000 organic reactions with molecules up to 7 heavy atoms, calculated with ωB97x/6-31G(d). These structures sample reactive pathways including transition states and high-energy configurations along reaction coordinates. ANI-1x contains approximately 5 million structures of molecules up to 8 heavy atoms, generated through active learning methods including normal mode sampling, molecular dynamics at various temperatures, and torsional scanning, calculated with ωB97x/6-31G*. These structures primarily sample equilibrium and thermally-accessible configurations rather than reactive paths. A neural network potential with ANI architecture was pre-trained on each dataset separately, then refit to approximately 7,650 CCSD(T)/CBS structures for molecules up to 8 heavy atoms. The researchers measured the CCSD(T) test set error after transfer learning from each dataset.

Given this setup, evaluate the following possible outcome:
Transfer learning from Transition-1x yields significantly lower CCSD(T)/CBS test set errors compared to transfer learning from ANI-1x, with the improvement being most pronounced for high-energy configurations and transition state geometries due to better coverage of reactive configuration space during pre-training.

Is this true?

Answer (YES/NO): NO